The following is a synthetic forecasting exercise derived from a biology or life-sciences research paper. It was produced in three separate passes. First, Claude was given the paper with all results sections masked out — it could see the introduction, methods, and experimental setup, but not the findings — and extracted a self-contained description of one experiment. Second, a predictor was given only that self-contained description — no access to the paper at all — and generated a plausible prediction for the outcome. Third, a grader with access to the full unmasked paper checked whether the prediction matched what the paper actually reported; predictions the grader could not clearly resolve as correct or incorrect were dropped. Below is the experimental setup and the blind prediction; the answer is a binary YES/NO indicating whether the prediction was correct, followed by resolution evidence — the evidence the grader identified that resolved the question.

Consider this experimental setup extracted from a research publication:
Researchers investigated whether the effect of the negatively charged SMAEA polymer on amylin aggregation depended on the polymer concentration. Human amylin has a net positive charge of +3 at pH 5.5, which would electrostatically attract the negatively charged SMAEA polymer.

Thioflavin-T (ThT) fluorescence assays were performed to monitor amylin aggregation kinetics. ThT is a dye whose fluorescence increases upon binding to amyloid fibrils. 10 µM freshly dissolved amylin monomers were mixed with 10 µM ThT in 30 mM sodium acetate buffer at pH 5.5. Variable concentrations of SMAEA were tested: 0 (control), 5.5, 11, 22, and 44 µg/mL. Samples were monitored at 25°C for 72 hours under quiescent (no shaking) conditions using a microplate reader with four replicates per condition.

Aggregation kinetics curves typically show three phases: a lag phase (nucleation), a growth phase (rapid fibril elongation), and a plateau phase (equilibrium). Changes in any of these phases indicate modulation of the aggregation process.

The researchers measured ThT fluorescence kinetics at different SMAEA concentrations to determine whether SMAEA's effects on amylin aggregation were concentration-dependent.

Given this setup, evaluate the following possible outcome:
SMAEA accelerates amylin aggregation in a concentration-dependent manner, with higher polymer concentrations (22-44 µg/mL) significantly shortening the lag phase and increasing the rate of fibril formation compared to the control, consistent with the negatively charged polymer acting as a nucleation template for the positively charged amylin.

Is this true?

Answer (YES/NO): YES